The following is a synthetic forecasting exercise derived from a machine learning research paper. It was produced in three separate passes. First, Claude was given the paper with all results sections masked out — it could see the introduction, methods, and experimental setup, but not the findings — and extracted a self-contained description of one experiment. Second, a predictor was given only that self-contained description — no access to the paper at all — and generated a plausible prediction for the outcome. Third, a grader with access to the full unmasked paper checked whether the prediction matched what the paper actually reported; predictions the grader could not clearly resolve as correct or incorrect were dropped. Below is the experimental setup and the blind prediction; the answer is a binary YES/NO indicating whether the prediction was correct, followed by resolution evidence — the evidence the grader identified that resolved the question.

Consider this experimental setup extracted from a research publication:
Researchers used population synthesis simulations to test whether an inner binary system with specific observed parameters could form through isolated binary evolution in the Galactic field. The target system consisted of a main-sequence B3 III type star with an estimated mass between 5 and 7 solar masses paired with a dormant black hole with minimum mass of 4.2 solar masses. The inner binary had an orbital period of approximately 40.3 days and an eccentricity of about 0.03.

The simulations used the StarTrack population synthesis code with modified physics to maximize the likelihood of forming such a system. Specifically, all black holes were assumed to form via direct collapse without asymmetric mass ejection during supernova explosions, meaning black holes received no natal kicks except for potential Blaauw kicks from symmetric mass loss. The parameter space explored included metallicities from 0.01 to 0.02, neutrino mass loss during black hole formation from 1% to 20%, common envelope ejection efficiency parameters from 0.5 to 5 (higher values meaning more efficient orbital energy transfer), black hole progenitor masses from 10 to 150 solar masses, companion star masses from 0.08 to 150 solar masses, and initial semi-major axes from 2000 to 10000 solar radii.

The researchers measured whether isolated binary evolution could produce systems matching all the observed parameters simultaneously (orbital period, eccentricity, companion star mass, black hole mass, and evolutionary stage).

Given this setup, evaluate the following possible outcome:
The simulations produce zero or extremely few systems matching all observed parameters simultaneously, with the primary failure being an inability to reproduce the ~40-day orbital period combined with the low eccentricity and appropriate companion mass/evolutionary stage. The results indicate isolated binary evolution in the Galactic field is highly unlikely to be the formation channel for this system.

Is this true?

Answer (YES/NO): NO